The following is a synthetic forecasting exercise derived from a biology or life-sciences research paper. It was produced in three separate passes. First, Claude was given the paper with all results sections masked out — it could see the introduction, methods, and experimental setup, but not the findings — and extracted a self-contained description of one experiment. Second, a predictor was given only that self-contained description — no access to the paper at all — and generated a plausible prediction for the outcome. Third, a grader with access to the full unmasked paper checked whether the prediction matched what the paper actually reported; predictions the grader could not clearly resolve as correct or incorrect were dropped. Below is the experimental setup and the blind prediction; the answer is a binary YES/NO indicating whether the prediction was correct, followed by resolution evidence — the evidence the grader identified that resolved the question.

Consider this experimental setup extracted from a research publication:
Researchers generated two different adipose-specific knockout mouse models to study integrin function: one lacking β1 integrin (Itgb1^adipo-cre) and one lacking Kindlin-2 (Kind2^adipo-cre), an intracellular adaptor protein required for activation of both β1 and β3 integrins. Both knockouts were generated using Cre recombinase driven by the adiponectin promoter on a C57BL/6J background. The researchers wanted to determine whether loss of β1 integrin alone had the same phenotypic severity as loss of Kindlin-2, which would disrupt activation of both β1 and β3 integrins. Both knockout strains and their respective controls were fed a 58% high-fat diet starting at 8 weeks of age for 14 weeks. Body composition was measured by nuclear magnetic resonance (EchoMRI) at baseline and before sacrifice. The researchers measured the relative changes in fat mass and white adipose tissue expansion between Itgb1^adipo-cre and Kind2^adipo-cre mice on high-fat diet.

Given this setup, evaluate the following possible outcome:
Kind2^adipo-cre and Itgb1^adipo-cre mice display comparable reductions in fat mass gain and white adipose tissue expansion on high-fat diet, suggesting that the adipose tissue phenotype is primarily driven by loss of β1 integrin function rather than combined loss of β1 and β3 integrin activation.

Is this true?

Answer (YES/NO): NO